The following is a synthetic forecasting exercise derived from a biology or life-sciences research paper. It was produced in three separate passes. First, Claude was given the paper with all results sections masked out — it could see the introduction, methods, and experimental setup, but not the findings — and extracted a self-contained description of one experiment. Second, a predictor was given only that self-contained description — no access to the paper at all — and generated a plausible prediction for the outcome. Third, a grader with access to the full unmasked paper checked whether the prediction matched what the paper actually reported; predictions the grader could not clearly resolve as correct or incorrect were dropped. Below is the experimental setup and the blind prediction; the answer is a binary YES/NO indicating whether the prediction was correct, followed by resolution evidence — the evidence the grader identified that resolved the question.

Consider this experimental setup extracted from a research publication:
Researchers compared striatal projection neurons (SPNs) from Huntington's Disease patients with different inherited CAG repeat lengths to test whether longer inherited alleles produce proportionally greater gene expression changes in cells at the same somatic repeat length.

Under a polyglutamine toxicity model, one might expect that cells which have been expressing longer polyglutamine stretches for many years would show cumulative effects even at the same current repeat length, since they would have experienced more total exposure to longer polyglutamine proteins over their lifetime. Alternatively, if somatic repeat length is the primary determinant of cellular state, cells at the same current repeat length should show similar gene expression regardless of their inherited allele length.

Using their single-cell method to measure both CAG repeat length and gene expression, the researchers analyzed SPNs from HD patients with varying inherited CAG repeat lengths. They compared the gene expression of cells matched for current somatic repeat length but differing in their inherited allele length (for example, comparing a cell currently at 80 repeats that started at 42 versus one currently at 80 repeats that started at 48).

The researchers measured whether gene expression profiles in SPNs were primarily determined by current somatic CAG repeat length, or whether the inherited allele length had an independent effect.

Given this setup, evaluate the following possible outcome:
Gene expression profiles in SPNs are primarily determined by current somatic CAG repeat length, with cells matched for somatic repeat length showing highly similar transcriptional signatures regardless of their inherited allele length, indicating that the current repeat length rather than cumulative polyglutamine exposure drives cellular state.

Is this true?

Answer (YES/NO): YES